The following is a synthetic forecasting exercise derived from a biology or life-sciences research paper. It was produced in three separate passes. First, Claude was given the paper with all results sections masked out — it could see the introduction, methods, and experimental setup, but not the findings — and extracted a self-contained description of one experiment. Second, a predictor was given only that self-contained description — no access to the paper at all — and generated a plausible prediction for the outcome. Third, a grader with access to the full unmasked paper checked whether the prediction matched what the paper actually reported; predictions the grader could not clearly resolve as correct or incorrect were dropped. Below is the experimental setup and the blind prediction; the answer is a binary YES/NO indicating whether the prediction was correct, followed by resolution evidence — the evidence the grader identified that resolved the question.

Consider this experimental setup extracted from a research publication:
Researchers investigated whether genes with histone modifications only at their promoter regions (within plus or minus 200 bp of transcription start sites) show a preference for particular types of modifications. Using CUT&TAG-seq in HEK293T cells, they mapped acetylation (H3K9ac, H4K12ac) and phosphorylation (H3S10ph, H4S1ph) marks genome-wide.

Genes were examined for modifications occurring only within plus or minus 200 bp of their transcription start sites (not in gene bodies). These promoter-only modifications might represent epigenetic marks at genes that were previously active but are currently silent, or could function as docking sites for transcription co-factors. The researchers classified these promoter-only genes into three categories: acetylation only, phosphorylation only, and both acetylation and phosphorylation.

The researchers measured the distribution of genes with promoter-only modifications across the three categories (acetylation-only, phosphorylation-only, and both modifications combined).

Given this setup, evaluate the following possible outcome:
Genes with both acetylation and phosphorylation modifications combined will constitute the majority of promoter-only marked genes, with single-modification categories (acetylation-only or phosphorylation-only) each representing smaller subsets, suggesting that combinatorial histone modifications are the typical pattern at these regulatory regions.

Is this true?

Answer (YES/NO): YES